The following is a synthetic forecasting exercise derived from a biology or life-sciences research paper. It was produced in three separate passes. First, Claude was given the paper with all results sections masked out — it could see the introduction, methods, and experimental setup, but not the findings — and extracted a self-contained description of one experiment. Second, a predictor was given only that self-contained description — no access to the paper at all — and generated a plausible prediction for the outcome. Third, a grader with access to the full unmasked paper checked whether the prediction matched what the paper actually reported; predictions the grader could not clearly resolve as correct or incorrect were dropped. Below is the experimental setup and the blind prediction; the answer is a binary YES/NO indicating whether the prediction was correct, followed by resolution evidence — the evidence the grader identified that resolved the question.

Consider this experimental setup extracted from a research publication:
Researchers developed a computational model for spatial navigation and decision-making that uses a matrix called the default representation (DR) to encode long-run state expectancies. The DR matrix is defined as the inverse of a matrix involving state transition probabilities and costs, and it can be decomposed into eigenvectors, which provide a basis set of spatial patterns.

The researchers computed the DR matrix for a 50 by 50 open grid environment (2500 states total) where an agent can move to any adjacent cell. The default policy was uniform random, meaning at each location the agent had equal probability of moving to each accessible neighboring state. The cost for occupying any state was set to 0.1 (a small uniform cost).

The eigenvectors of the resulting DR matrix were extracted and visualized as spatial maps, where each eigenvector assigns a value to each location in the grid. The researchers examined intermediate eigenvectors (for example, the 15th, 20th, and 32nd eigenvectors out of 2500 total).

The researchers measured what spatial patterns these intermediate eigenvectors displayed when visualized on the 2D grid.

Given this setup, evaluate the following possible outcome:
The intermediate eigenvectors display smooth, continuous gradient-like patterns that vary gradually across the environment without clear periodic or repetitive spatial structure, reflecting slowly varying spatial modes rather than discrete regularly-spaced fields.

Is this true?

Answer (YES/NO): NO